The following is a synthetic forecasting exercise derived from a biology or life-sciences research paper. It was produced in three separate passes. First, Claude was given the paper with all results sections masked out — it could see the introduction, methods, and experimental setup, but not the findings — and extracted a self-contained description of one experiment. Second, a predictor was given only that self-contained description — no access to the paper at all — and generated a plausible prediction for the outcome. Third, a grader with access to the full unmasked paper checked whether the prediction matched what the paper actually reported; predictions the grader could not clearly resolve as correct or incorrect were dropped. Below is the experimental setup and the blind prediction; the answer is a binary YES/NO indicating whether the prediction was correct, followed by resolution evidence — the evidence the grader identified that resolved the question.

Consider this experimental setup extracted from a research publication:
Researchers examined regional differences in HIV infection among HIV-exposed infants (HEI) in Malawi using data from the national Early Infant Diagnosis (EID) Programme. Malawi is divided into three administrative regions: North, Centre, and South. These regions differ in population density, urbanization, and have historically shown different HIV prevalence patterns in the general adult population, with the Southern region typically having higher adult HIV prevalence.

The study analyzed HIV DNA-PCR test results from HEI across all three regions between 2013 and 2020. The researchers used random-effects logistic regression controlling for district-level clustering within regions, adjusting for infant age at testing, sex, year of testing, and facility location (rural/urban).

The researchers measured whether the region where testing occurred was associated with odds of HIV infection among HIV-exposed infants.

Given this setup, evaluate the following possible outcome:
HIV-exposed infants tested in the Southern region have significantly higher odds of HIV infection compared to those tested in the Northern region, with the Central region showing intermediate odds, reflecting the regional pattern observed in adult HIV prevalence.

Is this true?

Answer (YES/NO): NO